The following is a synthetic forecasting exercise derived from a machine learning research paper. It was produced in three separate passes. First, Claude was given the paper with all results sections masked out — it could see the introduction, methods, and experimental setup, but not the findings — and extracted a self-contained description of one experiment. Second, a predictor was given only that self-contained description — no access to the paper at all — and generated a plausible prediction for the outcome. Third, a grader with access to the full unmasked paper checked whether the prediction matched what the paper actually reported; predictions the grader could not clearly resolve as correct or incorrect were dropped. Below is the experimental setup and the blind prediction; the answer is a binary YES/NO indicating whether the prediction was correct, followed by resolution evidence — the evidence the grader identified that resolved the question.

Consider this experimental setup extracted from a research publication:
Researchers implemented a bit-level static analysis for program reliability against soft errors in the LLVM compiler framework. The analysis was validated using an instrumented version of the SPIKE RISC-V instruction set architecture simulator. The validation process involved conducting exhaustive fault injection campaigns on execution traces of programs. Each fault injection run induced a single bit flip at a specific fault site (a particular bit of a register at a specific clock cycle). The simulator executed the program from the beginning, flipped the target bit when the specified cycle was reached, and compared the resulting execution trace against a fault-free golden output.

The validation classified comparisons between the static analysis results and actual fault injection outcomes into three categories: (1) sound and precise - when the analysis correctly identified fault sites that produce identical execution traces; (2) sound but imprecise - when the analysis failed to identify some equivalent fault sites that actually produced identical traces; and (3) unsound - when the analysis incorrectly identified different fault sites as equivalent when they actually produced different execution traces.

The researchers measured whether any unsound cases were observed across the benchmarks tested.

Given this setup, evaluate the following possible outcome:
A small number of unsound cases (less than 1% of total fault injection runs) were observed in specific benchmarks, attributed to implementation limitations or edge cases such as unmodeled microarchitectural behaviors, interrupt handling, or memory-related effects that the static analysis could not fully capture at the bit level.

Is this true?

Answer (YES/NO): NO